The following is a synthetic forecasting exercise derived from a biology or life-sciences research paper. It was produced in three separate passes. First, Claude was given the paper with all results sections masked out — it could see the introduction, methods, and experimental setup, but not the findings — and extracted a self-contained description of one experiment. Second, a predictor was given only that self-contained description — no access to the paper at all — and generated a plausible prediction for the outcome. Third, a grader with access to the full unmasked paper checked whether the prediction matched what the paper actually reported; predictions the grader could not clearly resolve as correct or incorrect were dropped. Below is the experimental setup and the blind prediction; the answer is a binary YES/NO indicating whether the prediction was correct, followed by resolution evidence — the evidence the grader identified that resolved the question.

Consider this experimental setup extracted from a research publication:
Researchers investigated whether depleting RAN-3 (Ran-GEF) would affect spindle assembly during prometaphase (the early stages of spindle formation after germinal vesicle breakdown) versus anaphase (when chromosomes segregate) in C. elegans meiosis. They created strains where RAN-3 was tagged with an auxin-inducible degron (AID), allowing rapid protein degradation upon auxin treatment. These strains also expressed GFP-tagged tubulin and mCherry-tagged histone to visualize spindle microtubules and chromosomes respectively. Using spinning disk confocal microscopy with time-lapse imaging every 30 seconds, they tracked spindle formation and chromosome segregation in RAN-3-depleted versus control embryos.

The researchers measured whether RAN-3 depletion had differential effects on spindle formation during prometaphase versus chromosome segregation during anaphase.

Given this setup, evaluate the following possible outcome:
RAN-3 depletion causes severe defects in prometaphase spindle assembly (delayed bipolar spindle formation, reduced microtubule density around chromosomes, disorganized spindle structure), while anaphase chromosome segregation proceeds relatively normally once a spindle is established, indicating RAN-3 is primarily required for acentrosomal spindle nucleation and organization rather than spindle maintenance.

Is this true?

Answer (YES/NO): NO